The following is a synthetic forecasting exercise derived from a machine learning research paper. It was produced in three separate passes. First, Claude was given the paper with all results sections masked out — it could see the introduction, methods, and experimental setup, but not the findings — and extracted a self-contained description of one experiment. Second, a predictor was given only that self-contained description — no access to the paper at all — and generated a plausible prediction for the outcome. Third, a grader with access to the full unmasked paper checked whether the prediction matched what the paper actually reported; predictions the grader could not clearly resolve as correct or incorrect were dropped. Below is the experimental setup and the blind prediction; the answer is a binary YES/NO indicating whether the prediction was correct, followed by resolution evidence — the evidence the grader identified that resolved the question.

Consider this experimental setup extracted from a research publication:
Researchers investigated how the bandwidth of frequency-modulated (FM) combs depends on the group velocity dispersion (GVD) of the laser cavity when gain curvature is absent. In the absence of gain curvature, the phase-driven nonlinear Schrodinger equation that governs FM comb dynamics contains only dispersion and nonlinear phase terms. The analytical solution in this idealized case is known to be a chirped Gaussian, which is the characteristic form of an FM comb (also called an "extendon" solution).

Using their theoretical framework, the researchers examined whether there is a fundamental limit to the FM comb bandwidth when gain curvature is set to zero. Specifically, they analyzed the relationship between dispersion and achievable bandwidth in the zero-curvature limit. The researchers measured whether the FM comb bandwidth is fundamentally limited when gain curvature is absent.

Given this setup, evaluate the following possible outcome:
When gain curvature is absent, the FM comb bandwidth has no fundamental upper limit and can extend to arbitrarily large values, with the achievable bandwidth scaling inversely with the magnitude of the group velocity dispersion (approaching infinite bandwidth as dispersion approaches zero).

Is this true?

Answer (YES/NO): YES